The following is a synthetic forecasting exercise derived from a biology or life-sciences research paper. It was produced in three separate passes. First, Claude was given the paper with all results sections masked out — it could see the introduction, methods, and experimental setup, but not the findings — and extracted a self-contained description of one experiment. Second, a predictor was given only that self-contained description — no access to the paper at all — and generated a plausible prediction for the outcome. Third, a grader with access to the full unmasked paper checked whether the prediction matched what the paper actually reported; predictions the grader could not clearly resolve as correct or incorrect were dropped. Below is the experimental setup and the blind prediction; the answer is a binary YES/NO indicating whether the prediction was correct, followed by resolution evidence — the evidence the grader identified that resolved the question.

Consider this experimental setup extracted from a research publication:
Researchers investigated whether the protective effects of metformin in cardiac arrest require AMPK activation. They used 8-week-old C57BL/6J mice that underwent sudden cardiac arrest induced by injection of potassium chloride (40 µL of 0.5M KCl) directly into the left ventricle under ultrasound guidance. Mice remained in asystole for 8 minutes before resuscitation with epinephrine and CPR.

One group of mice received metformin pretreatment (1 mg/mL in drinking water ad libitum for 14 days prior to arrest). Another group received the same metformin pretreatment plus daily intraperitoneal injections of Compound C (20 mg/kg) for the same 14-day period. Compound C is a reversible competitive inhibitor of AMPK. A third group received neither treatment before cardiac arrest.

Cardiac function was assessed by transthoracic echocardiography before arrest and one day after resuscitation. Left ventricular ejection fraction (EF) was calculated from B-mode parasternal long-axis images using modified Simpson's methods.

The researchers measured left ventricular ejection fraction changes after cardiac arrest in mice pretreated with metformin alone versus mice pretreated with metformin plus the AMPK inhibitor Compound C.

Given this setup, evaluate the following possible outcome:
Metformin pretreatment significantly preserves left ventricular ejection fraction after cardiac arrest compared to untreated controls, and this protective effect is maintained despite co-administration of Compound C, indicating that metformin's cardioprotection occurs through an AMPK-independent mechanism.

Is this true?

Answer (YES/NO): NO